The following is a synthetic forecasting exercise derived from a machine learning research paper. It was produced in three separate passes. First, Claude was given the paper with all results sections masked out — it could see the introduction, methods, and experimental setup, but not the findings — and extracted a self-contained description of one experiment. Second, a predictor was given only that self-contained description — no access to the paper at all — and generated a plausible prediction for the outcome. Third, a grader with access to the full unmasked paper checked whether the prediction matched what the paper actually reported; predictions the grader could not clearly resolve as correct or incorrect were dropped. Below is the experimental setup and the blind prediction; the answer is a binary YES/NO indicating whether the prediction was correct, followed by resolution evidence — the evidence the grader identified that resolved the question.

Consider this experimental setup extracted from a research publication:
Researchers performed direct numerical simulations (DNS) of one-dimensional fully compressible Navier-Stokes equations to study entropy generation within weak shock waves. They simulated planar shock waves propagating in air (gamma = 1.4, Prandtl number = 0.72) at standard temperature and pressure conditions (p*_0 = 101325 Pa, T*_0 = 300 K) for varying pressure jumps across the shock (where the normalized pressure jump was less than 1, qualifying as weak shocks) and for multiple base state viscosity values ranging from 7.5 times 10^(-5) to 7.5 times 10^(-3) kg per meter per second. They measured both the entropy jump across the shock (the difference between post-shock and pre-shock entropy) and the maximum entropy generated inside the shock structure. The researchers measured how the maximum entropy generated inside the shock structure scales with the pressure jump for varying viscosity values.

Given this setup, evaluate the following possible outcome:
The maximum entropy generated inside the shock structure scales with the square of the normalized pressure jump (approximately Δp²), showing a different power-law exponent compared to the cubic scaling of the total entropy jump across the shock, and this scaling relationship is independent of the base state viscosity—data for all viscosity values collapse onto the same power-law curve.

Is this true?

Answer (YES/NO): YES